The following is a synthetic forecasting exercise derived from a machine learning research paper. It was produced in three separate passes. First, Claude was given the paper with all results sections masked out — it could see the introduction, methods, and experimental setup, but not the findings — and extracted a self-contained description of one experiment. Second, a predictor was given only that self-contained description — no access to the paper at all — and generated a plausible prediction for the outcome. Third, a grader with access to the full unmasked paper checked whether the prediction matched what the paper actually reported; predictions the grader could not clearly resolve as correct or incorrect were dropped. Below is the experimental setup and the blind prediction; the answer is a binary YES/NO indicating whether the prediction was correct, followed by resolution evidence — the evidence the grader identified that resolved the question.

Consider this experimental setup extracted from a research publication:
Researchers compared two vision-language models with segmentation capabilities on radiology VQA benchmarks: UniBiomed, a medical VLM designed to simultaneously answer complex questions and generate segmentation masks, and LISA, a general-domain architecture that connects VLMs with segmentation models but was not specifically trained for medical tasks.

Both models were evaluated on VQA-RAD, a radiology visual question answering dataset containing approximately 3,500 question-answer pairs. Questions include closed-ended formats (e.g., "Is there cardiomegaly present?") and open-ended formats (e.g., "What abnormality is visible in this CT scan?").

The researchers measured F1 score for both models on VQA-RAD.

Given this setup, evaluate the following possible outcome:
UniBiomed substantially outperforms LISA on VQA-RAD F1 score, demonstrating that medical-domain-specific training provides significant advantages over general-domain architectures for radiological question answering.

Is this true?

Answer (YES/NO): NO